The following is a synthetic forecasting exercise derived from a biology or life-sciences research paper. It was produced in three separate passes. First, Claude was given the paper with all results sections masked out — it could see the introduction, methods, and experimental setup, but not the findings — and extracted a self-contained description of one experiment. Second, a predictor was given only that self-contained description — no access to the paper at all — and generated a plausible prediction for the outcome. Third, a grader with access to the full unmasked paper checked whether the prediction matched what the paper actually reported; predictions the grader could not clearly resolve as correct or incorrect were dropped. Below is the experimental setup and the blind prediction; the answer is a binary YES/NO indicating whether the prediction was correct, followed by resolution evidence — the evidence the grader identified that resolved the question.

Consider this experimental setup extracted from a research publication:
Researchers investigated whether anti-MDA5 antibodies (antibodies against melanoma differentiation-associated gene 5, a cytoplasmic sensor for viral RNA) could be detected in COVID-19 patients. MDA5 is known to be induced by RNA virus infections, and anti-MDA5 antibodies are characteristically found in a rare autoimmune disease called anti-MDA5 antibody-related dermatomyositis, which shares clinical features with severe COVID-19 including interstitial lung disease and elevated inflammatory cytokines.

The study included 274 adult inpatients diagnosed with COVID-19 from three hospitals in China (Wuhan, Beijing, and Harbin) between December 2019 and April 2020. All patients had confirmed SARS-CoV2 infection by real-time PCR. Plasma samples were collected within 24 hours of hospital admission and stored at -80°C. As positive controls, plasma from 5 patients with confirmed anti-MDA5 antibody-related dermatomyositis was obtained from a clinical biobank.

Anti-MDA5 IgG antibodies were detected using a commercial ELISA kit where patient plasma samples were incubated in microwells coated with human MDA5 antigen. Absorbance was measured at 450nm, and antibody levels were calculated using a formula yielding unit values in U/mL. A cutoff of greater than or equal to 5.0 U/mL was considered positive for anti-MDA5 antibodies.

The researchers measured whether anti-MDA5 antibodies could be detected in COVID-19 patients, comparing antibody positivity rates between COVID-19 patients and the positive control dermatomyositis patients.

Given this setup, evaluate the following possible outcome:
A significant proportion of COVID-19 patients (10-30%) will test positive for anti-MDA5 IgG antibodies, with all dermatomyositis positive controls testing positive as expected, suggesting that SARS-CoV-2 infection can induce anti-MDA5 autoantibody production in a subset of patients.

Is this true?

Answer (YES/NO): NO